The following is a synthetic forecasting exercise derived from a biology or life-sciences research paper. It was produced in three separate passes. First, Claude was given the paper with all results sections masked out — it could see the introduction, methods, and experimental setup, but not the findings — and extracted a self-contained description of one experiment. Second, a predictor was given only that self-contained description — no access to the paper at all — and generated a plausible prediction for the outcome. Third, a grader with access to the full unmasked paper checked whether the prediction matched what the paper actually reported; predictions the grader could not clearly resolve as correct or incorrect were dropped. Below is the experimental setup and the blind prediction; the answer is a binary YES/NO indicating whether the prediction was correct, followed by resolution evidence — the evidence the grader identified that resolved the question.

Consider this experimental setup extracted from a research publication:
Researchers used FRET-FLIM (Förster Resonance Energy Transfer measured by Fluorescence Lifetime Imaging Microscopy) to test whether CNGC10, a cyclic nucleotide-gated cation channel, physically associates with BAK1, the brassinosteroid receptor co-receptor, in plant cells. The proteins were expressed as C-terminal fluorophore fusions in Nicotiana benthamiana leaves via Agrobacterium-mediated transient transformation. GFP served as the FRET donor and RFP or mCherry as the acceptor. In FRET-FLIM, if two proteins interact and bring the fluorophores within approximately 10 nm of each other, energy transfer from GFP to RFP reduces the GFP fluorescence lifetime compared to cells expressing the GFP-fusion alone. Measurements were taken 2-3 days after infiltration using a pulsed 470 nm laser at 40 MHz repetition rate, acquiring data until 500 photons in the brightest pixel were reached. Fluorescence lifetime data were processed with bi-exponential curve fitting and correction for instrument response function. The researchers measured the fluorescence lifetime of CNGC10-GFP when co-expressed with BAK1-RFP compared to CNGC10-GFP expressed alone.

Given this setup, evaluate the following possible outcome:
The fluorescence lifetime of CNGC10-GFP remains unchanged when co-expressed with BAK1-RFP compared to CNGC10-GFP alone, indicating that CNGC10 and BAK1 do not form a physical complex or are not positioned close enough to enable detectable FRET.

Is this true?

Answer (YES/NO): NO